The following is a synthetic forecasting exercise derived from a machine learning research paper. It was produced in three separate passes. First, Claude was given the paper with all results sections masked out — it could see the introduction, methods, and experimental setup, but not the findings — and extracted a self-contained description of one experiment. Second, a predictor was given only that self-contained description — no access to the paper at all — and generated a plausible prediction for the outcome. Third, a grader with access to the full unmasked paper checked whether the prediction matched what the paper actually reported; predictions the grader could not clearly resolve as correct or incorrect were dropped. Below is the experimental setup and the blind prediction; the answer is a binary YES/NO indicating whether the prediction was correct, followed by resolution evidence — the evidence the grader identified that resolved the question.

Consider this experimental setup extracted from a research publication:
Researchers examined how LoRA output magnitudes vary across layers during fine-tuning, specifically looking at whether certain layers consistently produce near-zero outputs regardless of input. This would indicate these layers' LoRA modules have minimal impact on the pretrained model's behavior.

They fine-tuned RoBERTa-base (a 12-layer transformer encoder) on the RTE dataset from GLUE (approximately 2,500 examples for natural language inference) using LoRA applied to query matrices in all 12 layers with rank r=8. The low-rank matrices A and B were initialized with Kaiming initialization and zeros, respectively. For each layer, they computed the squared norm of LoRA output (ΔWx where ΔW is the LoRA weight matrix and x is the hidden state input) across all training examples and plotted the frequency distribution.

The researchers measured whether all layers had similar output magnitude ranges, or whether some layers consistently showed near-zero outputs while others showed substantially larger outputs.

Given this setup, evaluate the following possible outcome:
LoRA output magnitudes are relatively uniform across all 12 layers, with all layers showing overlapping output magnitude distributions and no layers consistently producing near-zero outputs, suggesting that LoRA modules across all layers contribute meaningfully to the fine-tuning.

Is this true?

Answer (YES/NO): NO